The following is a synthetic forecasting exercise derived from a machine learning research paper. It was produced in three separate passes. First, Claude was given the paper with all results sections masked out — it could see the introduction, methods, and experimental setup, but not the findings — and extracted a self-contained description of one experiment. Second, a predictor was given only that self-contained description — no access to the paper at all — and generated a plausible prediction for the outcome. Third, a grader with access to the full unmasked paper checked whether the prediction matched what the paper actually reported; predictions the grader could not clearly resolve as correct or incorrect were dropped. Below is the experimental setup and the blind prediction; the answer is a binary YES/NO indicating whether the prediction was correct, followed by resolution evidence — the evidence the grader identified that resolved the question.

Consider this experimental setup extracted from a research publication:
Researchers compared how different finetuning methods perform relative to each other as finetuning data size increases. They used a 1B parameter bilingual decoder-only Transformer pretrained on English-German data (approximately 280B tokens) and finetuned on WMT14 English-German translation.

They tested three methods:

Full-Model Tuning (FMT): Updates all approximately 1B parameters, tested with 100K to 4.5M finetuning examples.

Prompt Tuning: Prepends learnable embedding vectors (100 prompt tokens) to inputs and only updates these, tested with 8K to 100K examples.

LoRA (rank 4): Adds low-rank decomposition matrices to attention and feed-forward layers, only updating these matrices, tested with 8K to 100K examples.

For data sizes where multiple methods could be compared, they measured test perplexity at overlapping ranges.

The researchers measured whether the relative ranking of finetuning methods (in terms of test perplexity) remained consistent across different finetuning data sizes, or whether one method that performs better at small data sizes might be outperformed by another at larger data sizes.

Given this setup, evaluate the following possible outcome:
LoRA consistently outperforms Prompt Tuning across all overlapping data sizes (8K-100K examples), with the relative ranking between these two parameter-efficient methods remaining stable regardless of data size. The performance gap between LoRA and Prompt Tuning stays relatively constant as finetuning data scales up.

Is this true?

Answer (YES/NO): NO